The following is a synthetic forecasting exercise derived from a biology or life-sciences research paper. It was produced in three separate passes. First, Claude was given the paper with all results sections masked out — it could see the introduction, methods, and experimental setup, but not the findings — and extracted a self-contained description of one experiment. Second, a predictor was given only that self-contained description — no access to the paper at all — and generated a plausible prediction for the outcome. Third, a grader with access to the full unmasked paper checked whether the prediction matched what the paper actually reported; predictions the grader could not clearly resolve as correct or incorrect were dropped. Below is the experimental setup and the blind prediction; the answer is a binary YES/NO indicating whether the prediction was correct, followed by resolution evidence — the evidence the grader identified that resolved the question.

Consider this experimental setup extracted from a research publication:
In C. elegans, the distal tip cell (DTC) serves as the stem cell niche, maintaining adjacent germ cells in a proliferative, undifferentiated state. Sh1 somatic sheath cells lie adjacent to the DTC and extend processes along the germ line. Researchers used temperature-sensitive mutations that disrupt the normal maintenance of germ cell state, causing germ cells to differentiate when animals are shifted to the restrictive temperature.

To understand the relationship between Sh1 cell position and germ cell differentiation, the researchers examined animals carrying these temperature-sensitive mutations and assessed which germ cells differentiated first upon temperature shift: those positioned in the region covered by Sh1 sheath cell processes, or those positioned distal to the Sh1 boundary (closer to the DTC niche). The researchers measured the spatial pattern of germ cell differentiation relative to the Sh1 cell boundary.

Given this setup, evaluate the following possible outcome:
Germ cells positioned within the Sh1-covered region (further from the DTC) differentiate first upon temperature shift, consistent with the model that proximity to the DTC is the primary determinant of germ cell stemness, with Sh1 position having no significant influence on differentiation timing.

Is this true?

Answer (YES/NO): YES